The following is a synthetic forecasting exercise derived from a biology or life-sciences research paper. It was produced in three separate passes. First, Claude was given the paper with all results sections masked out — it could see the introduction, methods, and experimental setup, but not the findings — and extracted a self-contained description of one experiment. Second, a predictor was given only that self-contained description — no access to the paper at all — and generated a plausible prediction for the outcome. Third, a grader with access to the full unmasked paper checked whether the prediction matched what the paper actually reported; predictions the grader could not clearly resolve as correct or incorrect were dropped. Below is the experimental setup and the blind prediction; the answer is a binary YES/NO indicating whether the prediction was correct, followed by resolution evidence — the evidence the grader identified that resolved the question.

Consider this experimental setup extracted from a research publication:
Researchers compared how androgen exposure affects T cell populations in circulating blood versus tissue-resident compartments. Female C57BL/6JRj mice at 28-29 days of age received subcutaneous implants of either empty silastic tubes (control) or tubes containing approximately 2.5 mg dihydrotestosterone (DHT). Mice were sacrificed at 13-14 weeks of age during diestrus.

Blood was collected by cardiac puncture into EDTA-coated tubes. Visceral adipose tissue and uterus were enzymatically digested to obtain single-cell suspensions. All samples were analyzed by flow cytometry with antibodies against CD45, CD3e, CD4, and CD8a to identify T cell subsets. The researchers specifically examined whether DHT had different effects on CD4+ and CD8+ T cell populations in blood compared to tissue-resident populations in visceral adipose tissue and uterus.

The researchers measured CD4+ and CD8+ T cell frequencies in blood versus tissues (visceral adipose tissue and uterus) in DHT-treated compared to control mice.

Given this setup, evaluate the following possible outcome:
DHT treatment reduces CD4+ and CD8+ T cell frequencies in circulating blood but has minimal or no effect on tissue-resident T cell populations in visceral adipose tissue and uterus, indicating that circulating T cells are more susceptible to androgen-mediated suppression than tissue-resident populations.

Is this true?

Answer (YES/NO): NO